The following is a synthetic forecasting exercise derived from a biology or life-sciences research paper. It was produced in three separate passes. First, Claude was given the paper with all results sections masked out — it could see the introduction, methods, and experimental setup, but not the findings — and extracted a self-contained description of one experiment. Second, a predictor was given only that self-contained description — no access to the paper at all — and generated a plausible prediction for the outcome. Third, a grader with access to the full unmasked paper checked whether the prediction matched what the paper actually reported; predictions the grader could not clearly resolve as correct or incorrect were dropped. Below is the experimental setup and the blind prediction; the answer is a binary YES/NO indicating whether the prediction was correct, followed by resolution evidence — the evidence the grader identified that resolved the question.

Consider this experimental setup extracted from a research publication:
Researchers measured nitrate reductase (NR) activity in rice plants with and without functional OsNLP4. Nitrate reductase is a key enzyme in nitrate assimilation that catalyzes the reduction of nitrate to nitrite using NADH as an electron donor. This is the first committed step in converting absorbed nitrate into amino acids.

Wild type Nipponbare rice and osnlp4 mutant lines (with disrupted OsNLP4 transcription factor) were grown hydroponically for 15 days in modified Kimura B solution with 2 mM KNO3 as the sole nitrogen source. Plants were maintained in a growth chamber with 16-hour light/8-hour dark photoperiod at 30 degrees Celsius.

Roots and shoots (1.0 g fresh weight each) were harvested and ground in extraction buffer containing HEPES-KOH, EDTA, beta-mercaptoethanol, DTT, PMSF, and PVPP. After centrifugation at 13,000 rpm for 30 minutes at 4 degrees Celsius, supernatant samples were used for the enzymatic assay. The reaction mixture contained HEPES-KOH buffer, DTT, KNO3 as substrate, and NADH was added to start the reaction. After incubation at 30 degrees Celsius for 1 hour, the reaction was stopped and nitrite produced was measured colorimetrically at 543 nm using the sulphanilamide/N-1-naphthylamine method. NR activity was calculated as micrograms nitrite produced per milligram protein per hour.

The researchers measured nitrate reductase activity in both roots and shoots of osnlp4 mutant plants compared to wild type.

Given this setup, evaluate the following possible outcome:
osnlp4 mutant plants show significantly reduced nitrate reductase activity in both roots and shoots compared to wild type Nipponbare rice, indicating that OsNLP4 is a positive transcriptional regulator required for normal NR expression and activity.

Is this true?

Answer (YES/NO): NO